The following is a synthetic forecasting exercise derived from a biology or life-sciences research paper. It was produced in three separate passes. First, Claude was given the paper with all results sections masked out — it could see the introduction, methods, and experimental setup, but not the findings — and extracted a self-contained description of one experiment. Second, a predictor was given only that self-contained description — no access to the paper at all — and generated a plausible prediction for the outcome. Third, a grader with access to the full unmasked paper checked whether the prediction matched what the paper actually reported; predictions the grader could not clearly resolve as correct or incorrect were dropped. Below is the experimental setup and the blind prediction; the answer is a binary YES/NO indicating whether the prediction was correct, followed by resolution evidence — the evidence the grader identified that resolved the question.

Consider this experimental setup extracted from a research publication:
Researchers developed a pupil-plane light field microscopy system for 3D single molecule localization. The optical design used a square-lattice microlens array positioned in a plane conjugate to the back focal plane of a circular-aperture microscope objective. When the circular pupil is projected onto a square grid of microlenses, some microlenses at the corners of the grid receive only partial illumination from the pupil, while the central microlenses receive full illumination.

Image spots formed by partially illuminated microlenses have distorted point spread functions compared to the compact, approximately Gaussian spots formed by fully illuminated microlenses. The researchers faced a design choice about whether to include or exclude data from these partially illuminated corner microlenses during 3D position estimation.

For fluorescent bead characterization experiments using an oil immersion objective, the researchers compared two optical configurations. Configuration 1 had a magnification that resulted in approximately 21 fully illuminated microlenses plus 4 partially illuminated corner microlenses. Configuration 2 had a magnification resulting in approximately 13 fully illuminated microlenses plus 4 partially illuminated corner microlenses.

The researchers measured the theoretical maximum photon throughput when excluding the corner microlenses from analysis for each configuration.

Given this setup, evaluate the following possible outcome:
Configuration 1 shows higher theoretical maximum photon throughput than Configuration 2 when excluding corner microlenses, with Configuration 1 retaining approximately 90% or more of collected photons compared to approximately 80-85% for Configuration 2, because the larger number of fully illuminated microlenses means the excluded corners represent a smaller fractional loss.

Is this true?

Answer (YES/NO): NO